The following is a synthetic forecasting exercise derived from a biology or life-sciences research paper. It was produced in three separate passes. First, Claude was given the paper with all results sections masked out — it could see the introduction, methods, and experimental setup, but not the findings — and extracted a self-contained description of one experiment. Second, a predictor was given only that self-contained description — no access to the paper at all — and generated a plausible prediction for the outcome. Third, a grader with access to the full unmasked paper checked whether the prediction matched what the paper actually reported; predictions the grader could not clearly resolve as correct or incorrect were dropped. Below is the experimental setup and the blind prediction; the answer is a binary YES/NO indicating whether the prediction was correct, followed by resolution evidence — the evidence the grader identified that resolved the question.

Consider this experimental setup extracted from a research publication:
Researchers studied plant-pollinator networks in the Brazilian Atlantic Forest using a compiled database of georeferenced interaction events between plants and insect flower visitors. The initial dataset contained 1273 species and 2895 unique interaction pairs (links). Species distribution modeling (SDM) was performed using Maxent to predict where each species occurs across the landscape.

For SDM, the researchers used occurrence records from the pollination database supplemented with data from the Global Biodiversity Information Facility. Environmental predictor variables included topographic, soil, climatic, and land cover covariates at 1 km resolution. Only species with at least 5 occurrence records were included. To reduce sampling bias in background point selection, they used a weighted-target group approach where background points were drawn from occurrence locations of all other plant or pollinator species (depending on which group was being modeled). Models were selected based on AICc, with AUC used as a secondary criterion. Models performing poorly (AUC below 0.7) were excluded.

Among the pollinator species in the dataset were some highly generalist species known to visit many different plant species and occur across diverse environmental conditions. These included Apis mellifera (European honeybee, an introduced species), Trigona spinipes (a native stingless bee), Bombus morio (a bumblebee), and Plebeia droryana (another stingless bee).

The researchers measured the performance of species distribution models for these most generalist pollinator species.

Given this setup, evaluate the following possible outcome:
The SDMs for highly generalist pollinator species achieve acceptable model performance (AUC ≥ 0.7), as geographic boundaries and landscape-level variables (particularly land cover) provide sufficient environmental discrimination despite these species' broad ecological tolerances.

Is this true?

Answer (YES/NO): NO